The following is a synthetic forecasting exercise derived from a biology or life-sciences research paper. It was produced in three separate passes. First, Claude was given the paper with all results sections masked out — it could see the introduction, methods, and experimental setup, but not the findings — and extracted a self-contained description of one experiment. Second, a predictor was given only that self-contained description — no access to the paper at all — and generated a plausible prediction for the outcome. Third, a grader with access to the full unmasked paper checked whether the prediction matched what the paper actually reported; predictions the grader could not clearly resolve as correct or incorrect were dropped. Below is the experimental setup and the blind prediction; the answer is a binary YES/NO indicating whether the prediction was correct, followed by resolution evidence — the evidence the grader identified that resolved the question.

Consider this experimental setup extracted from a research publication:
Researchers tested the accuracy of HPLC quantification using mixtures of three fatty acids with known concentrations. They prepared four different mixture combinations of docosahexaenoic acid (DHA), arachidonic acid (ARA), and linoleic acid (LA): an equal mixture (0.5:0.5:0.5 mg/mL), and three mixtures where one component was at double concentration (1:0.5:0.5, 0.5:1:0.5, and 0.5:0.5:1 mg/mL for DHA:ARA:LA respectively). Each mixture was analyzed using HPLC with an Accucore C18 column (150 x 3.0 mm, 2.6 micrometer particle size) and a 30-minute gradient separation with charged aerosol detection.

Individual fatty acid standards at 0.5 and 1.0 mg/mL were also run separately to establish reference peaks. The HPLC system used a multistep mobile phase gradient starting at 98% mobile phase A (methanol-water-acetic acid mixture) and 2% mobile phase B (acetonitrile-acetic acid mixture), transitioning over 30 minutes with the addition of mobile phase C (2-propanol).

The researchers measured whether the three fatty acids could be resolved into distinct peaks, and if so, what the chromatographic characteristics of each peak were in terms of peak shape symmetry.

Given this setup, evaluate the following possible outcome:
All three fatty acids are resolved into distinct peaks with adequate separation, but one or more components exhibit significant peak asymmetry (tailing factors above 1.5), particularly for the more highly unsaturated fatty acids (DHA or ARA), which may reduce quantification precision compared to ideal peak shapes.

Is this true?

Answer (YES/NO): NO